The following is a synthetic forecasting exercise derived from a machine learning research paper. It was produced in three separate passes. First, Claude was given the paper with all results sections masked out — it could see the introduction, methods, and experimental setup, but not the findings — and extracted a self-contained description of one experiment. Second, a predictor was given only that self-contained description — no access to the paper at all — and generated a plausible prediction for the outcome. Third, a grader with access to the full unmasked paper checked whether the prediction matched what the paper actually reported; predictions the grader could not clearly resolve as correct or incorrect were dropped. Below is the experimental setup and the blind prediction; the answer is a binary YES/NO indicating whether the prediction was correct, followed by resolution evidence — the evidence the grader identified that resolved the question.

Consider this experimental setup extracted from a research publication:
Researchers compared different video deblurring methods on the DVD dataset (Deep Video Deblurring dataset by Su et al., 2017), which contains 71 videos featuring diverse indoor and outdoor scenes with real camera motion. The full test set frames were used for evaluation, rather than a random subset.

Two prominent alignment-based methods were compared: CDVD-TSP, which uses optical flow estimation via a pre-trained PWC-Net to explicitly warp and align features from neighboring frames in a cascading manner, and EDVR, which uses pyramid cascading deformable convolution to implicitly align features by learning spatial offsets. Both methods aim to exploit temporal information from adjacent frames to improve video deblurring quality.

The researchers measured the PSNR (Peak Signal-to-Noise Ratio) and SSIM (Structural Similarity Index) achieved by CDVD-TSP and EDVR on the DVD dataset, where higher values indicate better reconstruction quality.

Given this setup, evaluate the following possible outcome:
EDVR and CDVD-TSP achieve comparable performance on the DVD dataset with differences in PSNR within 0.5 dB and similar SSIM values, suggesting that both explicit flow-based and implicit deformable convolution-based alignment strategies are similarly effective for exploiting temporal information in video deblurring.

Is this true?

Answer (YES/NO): NO